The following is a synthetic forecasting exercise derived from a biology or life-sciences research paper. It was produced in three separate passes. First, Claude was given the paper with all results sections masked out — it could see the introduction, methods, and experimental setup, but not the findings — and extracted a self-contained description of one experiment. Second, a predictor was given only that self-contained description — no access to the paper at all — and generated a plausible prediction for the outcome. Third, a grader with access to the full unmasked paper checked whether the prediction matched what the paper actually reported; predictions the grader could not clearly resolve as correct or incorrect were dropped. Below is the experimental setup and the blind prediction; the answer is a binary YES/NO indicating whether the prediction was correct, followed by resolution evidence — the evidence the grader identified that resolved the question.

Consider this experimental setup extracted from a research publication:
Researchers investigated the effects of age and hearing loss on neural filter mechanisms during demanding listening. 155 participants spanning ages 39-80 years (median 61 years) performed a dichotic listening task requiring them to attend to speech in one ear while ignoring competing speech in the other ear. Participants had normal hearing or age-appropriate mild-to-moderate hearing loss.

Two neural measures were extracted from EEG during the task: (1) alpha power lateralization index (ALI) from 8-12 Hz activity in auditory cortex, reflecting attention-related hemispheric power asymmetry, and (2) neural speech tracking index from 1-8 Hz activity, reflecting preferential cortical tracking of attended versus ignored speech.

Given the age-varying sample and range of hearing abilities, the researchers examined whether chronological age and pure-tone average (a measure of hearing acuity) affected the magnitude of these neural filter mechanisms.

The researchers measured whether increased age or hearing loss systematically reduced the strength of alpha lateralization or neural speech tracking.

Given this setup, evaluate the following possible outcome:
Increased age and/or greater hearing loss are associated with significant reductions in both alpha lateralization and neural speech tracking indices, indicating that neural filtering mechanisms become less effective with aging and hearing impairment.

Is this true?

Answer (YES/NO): NO